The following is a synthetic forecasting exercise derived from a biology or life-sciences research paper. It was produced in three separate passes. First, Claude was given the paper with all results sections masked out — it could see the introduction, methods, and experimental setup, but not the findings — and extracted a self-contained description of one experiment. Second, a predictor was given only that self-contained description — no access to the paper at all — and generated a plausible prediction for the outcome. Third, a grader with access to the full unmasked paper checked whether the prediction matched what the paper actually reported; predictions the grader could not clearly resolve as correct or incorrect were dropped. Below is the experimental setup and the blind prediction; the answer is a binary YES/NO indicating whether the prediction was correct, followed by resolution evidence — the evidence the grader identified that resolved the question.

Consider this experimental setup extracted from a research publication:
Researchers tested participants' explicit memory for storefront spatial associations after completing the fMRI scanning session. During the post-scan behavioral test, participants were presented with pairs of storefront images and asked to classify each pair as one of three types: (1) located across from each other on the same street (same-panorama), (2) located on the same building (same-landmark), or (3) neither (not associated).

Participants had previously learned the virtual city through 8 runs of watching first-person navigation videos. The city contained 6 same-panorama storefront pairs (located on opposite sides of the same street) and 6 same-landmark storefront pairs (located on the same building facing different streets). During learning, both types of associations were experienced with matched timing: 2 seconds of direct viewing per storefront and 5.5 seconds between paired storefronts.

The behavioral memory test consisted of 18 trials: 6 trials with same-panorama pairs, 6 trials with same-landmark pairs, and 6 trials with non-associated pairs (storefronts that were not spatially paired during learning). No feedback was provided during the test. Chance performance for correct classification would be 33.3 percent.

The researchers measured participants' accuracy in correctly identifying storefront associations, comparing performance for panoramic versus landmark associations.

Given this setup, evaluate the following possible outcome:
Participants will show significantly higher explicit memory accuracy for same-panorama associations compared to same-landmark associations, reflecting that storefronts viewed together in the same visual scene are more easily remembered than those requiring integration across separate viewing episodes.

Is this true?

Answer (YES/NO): NO